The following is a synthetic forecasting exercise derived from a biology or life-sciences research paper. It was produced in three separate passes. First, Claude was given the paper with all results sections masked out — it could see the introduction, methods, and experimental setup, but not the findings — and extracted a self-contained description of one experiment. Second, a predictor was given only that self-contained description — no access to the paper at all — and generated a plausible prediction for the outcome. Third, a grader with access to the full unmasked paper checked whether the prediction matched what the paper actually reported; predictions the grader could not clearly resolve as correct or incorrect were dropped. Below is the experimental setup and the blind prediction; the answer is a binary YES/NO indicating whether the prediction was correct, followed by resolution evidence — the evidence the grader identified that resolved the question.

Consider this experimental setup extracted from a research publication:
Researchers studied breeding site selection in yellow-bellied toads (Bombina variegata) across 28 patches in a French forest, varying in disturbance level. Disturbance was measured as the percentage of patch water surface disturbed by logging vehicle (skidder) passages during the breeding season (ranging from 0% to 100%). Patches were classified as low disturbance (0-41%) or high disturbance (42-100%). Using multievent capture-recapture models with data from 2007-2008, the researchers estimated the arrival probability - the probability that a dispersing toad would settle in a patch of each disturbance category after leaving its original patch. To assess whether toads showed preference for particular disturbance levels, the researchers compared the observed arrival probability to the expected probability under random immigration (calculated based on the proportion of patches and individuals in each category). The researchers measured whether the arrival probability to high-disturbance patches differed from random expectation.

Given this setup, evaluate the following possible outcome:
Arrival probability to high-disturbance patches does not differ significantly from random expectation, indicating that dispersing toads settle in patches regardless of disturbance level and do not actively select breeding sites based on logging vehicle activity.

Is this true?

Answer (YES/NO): NO